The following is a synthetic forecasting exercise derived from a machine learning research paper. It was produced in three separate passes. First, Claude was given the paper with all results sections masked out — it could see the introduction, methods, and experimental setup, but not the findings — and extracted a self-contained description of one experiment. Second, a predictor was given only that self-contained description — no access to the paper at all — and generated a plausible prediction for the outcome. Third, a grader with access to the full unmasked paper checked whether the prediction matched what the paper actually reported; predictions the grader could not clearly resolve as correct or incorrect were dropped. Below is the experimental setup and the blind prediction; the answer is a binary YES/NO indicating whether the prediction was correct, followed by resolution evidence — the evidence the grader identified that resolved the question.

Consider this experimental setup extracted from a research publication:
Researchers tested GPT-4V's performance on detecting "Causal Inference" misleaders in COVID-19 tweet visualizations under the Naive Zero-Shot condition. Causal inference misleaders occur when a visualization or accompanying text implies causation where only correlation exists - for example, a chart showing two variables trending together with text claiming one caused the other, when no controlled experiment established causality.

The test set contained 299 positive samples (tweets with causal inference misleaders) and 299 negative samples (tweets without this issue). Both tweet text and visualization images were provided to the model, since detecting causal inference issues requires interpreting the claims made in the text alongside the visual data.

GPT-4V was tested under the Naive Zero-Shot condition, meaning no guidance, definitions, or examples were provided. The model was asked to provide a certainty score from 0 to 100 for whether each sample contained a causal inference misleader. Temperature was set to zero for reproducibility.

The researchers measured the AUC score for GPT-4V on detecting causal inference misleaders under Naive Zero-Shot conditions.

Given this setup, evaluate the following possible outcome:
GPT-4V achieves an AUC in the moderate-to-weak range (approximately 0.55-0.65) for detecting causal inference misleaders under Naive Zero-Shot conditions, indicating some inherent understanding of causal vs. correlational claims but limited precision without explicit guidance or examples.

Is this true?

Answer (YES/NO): NO